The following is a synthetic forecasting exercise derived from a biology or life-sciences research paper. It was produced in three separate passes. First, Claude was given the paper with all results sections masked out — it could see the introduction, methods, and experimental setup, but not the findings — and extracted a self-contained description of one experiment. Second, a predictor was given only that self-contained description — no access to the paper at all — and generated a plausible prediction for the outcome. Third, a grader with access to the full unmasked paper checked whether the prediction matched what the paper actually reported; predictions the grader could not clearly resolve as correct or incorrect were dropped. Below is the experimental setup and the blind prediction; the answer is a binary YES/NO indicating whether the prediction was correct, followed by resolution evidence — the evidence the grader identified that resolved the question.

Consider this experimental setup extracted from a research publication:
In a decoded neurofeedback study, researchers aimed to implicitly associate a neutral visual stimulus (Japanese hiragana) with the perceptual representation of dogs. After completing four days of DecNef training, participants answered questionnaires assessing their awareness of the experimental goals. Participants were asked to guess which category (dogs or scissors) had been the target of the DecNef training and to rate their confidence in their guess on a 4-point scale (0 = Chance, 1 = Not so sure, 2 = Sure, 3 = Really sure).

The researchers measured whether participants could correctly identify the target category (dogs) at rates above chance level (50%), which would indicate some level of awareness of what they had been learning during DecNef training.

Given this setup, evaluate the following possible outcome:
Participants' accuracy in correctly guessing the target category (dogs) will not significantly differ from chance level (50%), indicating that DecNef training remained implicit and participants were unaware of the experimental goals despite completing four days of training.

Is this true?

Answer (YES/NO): YES